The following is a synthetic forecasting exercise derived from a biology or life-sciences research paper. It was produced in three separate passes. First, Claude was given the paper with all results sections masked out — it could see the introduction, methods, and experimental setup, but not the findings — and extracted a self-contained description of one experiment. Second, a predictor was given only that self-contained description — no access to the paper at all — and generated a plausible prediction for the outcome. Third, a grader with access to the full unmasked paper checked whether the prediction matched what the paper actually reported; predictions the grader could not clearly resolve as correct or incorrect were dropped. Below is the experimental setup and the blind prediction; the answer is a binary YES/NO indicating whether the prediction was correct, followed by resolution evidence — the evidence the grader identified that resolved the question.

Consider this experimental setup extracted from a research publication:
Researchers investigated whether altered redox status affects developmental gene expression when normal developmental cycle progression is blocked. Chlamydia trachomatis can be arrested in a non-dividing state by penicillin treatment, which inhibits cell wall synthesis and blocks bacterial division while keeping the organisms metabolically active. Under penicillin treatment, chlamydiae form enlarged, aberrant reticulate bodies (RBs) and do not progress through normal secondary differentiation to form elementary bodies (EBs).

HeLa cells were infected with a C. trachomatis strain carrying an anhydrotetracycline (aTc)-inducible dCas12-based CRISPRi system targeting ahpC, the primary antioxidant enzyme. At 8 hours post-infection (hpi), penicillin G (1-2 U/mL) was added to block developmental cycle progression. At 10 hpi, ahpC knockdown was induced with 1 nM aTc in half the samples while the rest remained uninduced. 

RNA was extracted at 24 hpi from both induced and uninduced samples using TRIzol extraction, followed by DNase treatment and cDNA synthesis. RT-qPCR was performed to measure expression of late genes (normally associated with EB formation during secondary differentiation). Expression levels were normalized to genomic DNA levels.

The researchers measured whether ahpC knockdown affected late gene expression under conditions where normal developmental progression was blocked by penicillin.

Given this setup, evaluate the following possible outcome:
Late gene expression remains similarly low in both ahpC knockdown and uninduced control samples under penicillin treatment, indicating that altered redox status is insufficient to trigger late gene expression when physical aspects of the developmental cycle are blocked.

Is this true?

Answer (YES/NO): NO